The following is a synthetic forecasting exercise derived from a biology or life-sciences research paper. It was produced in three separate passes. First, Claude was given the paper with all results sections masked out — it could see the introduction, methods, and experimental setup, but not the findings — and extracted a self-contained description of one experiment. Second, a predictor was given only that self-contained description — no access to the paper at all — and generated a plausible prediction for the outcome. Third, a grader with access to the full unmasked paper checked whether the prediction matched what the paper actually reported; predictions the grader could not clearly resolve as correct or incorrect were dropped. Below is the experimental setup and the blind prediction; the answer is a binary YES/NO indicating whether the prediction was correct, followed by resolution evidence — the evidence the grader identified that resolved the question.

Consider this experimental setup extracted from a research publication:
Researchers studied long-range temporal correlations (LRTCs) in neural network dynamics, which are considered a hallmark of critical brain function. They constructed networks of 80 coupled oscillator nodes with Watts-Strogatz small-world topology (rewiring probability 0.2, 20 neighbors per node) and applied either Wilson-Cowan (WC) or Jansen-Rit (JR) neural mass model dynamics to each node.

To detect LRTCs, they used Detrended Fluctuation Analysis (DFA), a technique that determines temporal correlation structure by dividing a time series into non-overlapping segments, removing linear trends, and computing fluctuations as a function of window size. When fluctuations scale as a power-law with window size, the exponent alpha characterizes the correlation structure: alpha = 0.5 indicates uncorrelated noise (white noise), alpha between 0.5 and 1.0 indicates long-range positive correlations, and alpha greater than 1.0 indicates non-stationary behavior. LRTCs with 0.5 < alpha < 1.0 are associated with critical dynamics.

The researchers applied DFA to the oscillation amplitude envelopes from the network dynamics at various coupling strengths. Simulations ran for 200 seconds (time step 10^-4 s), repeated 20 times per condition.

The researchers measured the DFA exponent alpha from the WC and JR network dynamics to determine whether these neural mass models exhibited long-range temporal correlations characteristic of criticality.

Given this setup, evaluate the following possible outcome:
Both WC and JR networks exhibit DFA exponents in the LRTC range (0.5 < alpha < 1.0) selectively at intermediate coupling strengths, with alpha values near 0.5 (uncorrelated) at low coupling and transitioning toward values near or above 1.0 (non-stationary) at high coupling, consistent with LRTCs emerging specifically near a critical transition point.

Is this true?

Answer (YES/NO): NO